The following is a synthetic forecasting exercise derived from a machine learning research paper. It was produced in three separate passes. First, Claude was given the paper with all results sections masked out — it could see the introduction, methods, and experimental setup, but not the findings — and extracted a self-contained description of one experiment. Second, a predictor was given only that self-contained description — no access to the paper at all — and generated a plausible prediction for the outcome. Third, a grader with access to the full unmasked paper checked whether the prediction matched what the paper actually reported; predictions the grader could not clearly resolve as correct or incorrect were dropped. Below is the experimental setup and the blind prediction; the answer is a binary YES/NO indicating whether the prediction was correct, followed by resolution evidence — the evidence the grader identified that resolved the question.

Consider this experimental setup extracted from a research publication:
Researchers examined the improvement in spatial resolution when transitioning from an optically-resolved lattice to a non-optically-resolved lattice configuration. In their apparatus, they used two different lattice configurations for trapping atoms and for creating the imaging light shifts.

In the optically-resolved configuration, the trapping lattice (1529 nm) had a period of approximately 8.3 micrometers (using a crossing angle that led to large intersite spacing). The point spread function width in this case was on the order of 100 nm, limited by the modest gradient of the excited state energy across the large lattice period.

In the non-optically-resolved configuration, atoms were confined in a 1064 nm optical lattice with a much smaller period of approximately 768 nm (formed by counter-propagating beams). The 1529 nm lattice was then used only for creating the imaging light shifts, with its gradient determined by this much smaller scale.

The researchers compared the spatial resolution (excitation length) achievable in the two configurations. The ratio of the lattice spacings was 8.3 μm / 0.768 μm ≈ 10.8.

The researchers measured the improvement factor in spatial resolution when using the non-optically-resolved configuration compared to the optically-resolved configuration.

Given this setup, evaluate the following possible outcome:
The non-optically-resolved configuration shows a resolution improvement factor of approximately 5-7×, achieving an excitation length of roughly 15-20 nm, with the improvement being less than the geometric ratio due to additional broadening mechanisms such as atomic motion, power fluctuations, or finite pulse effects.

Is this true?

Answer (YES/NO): NO